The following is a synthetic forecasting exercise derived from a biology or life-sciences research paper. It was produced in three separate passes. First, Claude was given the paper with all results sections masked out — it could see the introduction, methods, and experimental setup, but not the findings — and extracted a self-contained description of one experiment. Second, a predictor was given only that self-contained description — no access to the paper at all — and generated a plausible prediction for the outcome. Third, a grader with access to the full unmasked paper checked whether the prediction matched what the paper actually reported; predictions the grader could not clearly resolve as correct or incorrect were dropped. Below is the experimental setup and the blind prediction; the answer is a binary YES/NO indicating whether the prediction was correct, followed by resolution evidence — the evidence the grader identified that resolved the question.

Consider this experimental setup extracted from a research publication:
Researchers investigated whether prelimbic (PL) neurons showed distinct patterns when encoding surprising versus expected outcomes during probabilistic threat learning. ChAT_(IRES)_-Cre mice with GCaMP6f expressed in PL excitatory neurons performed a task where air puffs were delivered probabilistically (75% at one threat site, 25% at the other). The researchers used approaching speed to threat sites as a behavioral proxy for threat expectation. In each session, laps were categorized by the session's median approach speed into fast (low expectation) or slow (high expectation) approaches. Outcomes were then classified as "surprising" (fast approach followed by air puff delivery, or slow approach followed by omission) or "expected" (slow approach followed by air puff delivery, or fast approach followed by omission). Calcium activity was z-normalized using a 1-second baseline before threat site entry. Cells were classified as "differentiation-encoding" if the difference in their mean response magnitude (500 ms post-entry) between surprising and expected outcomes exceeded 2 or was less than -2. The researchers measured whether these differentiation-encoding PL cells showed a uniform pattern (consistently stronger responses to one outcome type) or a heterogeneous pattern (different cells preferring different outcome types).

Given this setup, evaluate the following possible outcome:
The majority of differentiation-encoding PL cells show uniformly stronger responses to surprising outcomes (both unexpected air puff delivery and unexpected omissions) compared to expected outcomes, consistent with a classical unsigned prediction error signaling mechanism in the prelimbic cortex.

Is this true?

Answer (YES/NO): NO